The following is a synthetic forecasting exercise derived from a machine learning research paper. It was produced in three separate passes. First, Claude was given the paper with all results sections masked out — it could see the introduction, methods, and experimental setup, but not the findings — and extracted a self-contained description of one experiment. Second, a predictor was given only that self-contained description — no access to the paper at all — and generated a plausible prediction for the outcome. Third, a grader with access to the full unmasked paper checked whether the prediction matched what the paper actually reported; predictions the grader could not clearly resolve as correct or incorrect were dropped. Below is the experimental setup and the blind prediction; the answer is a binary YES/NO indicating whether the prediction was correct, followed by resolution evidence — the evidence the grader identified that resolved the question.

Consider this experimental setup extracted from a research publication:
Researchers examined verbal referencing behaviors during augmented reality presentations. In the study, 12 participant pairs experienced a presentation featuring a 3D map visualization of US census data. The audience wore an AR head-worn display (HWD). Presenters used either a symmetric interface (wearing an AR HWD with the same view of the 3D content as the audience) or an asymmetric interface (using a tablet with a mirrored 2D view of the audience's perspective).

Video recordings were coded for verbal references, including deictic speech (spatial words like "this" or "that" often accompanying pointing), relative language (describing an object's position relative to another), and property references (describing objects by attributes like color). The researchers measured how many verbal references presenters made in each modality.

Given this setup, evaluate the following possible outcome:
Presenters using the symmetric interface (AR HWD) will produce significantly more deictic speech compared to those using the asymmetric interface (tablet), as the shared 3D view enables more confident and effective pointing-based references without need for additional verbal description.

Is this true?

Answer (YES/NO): NO